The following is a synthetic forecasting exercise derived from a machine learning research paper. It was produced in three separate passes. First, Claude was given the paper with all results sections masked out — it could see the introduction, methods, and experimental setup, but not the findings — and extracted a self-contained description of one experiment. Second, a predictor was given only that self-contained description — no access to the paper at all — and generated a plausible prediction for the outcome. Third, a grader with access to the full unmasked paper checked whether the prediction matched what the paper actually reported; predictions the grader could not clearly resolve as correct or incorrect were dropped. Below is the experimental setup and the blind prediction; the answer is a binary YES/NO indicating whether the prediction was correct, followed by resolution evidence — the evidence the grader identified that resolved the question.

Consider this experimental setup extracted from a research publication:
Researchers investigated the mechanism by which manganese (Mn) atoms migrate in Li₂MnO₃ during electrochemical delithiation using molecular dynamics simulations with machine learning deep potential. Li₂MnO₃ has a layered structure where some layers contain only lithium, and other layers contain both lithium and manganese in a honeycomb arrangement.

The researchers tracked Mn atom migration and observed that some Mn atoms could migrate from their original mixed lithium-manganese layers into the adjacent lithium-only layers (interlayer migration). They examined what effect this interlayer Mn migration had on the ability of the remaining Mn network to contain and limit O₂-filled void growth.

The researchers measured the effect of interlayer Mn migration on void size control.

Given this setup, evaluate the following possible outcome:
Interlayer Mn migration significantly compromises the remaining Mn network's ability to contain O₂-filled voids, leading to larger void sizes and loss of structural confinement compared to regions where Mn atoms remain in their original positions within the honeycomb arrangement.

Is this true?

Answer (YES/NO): YES